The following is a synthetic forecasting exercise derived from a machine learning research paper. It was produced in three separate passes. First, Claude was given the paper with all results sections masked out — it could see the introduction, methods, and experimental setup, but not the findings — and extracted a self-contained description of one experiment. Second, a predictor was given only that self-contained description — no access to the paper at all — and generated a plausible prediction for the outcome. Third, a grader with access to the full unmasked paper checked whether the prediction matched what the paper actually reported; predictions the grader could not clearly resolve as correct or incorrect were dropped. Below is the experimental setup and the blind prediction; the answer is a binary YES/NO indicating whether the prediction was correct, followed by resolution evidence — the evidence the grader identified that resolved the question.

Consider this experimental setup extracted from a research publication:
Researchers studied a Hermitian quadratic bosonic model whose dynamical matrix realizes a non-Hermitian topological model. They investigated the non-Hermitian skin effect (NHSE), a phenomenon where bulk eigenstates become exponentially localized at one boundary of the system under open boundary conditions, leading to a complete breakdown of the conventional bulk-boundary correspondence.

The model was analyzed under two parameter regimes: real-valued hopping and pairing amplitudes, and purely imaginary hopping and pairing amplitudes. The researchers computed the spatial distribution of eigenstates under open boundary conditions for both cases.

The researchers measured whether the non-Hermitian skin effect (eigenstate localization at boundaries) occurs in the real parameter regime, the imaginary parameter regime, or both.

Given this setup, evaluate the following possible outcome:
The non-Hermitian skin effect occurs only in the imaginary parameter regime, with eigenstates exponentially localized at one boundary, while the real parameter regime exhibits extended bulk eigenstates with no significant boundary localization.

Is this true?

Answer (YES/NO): NO